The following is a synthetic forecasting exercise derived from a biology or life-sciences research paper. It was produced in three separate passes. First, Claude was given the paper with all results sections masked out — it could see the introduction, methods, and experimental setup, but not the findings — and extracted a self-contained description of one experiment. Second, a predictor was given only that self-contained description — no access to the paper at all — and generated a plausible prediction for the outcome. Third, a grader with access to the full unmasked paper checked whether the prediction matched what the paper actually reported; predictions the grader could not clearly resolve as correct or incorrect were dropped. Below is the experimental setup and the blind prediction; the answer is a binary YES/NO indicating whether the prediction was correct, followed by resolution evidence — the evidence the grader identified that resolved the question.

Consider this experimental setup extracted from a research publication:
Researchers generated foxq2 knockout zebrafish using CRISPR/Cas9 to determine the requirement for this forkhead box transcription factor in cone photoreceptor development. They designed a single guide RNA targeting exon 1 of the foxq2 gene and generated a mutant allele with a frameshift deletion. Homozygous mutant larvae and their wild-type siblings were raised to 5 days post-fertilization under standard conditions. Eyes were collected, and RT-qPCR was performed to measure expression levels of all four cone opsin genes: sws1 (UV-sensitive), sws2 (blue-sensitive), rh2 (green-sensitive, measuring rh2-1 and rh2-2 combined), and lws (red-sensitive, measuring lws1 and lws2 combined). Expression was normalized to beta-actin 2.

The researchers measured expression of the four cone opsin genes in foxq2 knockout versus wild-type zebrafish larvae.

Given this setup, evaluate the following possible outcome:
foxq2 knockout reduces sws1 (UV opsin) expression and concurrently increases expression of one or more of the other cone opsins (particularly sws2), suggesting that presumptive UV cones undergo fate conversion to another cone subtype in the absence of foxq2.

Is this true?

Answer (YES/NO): NO